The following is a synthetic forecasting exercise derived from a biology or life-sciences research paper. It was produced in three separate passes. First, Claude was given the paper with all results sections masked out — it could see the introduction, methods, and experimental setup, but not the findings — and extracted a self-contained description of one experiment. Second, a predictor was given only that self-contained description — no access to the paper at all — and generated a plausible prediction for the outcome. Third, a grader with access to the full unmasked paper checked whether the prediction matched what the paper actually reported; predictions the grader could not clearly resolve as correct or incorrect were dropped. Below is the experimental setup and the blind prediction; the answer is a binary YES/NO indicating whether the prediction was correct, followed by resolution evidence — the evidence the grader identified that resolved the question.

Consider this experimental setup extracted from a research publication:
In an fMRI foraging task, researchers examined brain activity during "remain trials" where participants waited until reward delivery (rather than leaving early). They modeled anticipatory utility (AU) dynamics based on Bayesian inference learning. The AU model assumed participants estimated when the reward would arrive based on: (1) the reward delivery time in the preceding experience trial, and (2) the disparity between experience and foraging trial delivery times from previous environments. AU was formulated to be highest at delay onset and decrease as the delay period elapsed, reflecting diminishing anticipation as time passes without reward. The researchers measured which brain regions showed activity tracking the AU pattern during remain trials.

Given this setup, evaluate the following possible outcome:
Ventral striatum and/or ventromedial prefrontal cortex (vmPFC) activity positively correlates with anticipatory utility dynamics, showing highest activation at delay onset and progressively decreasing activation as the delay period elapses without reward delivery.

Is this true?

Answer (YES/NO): NO